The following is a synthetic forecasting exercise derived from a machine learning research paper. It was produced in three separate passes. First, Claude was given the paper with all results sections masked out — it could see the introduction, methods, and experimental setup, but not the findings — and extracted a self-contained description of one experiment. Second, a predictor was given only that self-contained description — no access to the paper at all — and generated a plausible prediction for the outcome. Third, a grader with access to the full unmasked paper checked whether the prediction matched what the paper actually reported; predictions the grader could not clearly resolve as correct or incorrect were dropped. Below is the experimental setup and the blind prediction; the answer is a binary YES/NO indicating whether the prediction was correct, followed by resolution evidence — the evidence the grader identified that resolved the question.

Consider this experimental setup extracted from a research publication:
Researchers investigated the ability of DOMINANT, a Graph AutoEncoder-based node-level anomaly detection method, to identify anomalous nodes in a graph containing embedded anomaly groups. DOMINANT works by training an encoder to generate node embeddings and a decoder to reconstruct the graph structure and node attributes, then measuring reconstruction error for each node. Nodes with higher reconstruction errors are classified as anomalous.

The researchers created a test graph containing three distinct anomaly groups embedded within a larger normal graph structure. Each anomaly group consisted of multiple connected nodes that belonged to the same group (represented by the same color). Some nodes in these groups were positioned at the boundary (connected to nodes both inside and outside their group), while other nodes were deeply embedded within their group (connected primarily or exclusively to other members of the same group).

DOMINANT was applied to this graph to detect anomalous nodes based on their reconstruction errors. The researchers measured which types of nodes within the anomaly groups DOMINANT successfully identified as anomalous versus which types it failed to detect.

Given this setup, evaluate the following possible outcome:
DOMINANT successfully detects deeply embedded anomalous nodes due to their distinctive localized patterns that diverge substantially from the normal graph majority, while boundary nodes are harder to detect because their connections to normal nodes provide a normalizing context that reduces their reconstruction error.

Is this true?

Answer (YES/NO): NO